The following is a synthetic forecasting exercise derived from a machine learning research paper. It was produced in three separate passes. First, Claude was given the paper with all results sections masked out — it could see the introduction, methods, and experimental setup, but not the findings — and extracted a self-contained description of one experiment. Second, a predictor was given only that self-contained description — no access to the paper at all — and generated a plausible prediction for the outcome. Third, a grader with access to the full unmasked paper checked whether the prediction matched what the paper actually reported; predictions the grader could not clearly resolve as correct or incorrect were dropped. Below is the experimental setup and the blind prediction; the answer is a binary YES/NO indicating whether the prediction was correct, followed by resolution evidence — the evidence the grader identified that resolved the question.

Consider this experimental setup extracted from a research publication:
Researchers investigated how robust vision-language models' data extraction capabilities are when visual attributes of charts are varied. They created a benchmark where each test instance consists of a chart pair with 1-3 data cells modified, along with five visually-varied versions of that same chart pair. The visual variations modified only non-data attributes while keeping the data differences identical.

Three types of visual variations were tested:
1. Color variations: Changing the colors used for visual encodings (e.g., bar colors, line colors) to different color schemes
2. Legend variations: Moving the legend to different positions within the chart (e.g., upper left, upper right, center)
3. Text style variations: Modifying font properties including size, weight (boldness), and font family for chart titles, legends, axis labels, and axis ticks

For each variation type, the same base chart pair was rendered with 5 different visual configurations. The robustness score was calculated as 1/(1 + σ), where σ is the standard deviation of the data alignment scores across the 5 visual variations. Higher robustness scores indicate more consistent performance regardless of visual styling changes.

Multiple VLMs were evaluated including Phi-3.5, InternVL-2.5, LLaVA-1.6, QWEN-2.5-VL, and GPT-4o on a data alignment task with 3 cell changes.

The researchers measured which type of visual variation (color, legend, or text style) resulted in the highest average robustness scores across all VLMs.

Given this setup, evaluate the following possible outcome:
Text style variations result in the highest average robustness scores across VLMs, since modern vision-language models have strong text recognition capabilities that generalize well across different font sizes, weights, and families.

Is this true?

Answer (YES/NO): NO